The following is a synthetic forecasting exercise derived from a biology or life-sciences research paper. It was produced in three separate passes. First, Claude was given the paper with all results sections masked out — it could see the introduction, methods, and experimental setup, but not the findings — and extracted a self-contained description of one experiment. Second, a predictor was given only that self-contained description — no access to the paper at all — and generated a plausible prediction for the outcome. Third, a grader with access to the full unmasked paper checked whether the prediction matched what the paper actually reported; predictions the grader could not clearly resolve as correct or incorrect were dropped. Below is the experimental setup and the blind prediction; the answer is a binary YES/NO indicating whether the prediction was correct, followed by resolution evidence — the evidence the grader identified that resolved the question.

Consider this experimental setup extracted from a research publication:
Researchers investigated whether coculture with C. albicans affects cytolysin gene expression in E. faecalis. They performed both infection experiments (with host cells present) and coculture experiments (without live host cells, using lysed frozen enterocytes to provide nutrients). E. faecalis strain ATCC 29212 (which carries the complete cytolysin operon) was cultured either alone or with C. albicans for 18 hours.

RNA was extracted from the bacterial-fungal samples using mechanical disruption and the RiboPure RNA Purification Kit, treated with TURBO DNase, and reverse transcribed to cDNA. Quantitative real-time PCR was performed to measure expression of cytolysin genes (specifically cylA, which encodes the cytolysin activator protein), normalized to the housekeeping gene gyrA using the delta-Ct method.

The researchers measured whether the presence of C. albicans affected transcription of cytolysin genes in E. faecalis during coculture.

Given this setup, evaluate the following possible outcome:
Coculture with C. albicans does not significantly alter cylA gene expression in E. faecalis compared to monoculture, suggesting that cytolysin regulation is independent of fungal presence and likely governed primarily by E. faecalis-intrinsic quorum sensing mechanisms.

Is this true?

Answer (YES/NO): YES